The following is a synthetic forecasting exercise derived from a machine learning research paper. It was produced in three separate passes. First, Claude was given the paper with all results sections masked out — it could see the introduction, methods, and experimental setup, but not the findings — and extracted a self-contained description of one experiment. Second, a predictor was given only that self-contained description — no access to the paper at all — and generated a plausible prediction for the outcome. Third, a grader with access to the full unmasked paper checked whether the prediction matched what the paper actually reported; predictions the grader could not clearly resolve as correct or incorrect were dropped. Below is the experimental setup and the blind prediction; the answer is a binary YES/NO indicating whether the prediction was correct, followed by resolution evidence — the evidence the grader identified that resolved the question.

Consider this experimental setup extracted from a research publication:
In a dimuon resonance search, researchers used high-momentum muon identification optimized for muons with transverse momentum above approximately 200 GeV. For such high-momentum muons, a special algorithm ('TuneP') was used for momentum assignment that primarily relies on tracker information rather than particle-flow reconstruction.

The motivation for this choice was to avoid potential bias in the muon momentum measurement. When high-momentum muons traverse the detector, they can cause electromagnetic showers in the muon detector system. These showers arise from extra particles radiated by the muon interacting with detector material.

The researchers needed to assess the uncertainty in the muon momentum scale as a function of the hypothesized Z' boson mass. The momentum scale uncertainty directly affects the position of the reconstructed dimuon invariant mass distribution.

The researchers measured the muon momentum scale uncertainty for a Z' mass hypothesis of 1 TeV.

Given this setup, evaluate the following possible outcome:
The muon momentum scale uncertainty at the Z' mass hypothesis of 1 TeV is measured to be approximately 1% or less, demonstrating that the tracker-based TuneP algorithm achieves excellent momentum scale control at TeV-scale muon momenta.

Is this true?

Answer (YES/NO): NO